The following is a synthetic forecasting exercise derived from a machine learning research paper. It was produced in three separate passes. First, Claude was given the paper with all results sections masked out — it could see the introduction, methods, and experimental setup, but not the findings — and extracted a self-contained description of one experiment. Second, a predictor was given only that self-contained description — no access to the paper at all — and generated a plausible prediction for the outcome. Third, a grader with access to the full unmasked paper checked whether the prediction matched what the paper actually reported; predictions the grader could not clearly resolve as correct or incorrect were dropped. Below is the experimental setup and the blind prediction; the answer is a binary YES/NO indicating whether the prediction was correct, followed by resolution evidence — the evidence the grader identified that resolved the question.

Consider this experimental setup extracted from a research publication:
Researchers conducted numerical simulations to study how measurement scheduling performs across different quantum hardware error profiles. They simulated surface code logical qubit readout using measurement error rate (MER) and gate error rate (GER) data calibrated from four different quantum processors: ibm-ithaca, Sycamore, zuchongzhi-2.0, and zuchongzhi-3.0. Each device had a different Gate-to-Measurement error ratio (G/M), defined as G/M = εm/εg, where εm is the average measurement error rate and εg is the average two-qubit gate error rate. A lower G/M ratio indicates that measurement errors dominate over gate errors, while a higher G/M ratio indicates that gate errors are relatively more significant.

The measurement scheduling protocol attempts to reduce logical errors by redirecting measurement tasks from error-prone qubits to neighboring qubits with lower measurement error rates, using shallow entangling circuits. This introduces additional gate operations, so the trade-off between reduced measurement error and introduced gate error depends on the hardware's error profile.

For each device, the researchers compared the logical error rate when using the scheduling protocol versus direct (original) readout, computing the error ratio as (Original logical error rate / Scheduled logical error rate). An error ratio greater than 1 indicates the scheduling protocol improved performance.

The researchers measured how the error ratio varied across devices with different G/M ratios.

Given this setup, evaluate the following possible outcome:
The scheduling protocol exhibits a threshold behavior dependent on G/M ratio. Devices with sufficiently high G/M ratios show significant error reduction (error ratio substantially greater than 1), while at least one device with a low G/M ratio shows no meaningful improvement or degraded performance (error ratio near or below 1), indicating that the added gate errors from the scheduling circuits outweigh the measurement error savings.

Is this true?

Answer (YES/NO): NO